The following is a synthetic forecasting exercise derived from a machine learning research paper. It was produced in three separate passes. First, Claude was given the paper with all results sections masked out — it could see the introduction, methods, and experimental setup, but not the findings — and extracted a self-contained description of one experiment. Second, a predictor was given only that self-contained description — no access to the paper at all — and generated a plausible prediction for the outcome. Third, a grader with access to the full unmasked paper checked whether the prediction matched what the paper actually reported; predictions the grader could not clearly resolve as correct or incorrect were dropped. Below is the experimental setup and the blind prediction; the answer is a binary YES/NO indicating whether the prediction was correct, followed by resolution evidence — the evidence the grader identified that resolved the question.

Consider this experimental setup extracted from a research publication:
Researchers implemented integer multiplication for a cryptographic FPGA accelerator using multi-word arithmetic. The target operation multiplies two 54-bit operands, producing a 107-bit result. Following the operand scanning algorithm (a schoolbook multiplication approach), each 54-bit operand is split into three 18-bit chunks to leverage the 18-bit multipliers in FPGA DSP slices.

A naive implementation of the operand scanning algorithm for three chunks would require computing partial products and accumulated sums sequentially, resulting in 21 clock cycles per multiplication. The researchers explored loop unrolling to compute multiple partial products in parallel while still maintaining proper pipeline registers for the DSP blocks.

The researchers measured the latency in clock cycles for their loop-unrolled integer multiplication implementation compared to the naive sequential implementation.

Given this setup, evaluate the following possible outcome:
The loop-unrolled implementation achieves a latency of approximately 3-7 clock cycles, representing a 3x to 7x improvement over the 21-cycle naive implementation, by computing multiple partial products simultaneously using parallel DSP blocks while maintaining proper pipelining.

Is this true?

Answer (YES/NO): NO